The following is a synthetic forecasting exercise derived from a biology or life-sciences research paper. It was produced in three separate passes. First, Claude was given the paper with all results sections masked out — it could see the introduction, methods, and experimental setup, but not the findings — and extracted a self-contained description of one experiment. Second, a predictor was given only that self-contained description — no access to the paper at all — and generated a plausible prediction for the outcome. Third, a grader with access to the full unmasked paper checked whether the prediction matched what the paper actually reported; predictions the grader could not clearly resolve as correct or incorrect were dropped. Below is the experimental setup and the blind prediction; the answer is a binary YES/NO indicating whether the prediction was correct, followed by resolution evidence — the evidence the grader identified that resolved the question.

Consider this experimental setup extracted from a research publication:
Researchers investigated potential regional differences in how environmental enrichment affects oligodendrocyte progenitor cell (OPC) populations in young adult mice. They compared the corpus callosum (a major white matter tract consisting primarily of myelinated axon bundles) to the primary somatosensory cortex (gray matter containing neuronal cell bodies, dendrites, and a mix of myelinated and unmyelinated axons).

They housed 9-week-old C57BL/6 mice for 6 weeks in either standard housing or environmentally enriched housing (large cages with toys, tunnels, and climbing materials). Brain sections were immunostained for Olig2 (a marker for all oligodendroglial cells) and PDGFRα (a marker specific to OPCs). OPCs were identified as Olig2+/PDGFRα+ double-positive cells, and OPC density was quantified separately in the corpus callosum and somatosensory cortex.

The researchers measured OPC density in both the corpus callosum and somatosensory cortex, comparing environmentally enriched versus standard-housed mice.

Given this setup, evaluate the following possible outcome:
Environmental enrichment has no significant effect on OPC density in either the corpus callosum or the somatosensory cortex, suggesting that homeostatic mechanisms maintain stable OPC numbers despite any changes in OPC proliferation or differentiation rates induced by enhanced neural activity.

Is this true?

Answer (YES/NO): NO